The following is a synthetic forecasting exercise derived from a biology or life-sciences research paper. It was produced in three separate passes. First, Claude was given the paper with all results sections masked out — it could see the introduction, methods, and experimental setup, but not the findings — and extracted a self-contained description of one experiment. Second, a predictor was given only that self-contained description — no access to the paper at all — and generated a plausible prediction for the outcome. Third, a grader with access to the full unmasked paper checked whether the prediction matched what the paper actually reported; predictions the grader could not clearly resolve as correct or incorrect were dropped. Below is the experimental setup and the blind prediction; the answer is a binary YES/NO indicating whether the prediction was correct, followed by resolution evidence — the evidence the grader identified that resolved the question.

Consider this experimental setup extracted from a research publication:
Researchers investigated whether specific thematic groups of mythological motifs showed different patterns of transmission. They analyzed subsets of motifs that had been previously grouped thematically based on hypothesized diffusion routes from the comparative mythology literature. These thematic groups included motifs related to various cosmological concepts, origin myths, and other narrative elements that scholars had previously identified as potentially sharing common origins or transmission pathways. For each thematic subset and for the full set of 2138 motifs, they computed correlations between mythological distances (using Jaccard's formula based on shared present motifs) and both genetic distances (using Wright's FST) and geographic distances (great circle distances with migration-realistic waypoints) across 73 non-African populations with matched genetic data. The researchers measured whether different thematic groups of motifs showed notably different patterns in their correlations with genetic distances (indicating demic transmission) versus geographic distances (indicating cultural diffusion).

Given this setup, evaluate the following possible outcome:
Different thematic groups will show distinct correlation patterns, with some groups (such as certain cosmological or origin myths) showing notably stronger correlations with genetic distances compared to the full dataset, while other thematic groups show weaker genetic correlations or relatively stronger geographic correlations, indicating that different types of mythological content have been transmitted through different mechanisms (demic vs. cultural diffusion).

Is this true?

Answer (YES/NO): NO